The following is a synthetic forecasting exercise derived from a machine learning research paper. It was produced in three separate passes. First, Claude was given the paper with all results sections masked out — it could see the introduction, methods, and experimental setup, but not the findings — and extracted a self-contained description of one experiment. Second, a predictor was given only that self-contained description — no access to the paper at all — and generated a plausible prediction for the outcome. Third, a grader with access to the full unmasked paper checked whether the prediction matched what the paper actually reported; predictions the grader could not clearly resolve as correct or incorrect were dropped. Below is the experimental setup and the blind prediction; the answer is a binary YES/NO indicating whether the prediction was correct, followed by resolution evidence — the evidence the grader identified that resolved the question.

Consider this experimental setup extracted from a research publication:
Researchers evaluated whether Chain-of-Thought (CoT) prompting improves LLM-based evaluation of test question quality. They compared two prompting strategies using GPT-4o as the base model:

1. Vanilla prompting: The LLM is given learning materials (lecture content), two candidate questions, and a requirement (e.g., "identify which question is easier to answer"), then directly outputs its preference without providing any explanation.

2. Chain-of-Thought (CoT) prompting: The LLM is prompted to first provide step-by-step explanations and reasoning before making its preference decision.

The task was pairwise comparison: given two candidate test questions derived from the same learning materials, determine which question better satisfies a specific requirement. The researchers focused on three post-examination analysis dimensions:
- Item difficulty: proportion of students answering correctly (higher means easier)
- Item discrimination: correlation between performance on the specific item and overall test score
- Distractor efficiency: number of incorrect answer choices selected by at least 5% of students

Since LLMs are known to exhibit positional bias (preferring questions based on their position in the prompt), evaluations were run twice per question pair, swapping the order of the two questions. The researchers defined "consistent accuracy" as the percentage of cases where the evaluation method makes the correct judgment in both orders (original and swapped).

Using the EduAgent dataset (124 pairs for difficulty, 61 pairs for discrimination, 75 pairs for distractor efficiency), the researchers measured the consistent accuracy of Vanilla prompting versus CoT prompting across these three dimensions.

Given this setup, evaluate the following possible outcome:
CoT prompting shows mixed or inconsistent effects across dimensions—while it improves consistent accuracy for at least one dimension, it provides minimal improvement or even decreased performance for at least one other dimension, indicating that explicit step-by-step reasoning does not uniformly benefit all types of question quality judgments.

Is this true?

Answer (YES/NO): NO